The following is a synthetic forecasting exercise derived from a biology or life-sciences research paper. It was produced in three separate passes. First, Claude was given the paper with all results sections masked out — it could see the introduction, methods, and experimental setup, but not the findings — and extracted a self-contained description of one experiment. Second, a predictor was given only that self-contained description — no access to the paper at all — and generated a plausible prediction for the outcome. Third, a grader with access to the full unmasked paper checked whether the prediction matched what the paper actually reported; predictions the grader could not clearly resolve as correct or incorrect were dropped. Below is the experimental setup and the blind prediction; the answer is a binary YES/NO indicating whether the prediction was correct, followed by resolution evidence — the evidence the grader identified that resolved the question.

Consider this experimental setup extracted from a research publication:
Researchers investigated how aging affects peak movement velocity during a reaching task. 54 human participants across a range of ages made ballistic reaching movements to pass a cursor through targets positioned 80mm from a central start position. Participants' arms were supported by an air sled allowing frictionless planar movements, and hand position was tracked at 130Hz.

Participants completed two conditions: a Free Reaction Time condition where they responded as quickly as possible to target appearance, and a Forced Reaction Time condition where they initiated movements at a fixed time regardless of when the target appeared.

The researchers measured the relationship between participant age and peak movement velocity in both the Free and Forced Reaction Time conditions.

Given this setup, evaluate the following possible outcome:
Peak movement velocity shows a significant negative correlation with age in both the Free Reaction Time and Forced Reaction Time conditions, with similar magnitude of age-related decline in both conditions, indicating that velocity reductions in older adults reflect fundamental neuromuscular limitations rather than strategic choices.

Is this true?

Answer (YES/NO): NO